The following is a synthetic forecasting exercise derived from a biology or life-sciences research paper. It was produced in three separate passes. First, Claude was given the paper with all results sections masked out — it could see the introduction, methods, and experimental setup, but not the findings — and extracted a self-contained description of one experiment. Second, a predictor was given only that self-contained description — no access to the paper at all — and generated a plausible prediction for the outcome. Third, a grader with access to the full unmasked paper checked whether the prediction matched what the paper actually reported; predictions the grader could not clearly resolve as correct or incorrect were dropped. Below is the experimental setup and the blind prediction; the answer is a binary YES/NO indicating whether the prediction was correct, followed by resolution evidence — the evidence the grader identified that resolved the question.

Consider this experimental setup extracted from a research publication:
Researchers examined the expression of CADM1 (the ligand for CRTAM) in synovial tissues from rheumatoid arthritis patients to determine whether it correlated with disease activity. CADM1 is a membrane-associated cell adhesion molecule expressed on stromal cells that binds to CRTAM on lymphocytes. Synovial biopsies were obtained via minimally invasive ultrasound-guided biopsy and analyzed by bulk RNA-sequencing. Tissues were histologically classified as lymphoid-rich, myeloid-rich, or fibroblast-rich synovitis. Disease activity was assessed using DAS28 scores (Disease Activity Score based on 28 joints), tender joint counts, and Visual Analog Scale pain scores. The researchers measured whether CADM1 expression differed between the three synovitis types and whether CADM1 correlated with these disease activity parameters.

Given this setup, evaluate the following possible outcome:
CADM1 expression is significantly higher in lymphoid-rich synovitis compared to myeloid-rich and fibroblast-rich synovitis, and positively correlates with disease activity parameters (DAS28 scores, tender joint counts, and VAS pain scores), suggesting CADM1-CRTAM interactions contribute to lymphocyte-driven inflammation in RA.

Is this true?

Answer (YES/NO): NO